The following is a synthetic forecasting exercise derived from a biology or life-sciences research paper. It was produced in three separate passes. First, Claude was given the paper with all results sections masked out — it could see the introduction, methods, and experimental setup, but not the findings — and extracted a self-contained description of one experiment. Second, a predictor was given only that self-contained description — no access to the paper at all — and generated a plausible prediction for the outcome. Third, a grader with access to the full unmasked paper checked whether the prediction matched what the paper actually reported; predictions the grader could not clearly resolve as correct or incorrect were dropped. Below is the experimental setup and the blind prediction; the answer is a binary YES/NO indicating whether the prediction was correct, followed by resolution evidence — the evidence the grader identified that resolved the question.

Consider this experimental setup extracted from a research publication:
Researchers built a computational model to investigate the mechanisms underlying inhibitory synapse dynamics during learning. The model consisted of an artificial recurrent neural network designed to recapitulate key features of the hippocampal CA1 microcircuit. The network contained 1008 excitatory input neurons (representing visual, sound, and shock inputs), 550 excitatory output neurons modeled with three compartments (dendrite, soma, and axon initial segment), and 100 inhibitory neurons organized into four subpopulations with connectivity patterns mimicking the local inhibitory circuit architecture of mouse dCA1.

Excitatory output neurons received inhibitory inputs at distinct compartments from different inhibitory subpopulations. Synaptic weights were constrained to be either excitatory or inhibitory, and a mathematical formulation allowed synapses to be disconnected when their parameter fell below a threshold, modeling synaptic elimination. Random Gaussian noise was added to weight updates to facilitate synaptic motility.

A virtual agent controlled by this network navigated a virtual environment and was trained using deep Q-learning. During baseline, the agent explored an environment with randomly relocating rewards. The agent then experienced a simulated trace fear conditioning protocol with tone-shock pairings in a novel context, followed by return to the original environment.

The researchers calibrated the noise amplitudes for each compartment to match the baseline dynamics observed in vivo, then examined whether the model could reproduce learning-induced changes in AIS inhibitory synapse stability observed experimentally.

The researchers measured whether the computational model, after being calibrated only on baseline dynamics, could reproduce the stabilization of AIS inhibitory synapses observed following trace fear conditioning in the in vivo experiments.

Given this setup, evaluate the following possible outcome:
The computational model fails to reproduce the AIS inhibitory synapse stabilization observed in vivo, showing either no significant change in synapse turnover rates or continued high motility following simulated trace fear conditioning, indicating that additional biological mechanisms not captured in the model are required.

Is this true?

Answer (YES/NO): NO